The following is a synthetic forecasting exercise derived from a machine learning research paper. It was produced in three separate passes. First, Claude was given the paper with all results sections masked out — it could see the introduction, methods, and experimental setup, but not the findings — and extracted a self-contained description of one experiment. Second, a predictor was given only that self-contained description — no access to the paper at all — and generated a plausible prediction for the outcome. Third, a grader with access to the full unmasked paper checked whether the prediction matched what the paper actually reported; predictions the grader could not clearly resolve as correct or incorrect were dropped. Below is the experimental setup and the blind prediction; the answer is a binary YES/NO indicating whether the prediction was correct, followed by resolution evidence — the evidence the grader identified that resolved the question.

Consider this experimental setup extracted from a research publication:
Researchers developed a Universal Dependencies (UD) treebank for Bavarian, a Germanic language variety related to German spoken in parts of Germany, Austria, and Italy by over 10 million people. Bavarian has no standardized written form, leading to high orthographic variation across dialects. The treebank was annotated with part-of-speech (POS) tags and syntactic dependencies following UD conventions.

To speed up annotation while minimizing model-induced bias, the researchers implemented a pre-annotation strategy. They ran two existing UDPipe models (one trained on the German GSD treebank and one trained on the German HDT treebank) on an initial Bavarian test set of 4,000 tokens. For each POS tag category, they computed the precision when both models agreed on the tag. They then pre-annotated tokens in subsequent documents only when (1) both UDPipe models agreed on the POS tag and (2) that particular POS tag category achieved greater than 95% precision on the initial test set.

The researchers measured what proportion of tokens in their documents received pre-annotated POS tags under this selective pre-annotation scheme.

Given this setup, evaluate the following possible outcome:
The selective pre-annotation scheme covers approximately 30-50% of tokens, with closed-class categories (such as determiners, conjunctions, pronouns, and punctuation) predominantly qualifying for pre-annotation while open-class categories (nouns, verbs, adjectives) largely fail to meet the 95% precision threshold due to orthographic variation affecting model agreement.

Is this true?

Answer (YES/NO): NO